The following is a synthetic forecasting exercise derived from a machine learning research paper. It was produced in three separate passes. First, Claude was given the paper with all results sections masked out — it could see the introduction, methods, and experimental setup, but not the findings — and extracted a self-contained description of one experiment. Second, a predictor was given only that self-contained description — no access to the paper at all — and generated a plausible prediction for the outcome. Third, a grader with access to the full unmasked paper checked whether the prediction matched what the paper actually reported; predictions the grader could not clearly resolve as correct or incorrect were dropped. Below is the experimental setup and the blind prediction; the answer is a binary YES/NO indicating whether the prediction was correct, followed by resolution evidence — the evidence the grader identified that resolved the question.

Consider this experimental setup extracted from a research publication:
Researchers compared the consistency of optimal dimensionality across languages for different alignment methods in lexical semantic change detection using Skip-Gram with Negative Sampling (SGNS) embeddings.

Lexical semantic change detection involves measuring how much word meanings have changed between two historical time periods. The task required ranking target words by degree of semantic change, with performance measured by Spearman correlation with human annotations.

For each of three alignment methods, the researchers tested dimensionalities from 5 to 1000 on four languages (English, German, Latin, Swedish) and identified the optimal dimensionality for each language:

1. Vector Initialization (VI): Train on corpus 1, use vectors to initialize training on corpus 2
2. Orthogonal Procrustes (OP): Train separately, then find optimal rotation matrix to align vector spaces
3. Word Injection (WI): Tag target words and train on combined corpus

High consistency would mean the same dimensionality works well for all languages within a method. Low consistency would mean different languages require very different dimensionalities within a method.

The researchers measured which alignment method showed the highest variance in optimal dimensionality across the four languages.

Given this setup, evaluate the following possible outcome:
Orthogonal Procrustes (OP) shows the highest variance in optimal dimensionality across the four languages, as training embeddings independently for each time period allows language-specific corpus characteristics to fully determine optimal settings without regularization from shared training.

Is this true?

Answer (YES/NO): NO